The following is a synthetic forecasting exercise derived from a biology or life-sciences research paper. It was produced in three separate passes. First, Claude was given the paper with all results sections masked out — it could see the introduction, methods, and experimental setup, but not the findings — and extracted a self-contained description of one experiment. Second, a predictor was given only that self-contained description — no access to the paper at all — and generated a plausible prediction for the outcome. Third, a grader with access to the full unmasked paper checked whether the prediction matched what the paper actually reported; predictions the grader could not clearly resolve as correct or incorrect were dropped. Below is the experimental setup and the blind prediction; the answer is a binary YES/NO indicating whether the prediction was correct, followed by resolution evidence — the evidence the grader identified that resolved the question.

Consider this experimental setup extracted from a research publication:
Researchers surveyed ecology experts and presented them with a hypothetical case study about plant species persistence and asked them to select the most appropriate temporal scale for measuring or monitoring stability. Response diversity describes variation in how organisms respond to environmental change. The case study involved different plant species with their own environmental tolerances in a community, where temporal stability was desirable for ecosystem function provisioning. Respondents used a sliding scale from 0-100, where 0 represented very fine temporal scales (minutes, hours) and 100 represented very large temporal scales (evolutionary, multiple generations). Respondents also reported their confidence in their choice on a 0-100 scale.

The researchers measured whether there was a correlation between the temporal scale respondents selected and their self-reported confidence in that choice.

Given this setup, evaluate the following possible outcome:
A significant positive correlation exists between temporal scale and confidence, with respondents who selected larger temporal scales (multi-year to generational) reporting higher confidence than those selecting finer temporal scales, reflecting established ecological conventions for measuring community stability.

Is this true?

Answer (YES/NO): YES